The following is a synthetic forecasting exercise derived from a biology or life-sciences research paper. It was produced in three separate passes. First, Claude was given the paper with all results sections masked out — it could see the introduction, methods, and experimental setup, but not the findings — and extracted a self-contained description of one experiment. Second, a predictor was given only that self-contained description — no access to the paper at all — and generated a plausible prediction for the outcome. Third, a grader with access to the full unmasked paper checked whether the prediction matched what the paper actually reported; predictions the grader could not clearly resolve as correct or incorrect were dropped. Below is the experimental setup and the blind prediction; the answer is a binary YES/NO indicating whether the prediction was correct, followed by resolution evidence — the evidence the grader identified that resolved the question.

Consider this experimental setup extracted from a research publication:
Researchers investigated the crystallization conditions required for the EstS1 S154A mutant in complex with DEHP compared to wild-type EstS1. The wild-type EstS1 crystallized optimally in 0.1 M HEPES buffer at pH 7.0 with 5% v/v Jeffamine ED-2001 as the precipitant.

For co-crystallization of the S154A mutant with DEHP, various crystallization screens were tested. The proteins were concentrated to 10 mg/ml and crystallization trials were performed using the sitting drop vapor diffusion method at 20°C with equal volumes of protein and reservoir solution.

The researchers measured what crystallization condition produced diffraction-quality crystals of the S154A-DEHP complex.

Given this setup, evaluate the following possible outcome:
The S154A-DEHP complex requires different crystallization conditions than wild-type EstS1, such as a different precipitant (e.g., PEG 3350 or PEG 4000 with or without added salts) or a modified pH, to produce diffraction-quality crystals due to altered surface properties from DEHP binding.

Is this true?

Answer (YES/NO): YES